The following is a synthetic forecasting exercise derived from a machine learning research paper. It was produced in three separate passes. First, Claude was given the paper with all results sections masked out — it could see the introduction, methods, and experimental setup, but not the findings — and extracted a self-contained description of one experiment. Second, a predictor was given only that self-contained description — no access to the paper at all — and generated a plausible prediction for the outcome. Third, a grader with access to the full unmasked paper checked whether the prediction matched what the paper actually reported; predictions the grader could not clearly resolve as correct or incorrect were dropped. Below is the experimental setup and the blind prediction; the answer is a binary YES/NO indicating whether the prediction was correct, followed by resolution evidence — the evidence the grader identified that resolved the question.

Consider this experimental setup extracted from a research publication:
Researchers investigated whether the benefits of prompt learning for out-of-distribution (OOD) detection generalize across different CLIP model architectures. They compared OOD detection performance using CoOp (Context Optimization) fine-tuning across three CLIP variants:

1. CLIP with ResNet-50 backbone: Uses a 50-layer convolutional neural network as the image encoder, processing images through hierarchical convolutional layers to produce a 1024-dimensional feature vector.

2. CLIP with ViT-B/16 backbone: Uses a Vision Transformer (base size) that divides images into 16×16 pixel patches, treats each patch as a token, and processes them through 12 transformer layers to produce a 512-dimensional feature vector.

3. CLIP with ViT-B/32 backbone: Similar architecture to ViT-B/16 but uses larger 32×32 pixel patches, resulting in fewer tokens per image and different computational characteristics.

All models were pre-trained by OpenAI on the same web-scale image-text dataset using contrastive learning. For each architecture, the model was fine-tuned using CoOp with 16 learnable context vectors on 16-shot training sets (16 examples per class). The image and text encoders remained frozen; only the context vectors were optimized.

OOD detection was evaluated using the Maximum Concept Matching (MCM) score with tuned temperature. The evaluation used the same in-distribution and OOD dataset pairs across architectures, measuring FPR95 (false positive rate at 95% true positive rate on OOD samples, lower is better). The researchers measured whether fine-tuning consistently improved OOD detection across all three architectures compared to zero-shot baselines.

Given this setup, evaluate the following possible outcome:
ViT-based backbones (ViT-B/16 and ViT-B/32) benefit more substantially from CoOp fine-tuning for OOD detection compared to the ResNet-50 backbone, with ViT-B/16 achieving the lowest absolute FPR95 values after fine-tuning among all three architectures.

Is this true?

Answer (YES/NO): NO